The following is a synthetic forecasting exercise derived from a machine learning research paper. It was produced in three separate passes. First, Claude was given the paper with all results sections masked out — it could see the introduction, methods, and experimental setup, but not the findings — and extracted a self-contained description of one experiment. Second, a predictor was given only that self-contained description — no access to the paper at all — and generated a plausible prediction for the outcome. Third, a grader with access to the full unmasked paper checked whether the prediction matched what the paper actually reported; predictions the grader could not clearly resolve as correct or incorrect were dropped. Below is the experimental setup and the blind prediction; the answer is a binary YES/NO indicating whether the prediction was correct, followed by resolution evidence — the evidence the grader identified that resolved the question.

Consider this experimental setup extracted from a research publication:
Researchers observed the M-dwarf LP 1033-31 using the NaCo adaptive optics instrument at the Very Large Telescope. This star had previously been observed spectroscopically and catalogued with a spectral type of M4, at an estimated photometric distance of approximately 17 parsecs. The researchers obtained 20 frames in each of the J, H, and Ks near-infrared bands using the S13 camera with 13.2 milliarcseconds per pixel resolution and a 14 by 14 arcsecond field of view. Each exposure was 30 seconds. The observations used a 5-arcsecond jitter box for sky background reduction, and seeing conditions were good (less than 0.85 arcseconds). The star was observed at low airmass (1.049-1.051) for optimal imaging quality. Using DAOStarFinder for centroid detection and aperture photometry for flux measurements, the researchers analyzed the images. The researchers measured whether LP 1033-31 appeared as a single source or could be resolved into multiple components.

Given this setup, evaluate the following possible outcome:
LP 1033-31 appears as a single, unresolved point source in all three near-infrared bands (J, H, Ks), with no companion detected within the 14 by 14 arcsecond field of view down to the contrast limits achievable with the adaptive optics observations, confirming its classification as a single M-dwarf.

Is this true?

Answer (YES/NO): NO